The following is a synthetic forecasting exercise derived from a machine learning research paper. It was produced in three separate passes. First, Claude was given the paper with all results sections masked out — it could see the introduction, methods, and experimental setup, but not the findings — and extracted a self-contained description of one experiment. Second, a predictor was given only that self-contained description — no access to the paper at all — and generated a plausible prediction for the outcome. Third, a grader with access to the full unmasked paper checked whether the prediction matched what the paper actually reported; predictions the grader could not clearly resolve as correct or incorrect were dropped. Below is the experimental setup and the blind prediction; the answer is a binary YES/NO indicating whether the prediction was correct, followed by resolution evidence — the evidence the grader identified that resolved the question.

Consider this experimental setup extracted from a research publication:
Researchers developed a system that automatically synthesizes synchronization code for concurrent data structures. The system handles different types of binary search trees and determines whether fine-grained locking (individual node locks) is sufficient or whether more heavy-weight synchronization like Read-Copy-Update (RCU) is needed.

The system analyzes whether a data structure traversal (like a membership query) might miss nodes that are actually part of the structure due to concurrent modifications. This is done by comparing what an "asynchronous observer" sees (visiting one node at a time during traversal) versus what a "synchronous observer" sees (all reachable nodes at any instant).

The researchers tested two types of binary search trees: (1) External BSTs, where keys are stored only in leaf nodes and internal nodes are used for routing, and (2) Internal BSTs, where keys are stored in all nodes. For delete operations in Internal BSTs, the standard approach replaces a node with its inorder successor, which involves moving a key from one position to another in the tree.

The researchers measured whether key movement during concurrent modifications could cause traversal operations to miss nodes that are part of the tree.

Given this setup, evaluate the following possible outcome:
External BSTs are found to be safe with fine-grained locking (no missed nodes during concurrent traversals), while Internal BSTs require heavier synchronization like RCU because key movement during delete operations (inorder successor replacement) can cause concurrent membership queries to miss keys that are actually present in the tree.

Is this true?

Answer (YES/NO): YES